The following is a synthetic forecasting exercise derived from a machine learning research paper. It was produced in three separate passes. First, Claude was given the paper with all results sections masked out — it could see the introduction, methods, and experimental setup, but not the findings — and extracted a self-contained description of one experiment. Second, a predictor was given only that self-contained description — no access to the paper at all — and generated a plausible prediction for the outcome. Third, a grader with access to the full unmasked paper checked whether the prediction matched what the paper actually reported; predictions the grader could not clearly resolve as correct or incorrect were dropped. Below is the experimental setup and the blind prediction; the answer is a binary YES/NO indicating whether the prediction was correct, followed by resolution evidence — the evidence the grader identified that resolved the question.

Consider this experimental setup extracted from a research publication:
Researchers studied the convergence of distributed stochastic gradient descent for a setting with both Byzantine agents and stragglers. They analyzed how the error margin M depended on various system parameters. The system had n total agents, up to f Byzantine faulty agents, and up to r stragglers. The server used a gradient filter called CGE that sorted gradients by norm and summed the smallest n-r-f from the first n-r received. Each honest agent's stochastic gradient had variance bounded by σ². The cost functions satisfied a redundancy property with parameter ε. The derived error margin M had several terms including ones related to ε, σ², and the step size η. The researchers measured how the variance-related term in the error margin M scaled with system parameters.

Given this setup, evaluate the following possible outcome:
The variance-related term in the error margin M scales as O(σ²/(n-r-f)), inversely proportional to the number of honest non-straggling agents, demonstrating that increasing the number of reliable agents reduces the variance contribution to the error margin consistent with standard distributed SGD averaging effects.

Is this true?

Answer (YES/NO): NO